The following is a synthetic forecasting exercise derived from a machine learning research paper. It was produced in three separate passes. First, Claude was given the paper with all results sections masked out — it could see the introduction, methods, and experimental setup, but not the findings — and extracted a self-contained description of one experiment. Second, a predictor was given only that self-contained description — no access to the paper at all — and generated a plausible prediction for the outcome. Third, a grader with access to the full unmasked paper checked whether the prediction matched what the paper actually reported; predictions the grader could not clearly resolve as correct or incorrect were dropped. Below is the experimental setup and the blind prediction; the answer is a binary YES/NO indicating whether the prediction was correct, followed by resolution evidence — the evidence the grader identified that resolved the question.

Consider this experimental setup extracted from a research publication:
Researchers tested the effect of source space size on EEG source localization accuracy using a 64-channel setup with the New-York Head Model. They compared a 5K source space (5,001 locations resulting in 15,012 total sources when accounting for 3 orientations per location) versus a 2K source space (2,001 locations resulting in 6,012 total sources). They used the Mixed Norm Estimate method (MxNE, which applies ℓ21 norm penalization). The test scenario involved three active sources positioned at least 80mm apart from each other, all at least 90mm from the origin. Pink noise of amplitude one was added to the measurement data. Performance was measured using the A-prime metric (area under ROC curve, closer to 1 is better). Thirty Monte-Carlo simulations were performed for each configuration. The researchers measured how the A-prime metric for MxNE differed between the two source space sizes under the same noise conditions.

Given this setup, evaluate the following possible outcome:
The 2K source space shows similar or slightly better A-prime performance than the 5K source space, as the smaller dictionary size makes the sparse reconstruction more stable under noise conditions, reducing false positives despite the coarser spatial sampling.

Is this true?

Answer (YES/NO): NO